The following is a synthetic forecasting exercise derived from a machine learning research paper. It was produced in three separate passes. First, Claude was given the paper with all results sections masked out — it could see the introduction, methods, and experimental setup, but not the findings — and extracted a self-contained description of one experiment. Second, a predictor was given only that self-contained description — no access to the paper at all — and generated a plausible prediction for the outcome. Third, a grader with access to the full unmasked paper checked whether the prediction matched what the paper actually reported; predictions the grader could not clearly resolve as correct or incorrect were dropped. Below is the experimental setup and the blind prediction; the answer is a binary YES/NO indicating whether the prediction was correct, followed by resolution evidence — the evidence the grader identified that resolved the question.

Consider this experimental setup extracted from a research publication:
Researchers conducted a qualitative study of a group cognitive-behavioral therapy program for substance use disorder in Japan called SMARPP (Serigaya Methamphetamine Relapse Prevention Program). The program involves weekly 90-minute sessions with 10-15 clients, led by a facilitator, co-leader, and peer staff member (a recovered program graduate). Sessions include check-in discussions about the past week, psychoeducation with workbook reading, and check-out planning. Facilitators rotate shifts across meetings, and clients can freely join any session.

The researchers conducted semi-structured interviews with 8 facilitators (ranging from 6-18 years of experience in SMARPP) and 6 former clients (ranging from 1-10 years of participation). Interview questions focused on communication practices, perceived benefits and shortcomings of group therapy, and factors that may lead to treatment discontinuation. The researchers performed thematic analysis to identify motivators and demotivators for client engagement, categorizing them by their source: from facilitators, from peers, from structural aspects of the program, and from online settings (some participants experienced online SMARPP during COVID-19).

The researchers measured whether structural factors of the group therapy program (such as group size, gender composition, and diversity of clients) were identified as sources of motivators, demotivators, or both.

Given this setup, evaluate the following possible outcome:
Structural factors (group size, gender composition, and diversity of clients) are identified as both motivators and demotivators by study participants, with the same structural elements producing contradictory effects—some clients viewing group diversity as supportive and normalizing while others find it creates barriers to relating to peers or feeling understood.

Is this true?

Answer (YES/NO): NO